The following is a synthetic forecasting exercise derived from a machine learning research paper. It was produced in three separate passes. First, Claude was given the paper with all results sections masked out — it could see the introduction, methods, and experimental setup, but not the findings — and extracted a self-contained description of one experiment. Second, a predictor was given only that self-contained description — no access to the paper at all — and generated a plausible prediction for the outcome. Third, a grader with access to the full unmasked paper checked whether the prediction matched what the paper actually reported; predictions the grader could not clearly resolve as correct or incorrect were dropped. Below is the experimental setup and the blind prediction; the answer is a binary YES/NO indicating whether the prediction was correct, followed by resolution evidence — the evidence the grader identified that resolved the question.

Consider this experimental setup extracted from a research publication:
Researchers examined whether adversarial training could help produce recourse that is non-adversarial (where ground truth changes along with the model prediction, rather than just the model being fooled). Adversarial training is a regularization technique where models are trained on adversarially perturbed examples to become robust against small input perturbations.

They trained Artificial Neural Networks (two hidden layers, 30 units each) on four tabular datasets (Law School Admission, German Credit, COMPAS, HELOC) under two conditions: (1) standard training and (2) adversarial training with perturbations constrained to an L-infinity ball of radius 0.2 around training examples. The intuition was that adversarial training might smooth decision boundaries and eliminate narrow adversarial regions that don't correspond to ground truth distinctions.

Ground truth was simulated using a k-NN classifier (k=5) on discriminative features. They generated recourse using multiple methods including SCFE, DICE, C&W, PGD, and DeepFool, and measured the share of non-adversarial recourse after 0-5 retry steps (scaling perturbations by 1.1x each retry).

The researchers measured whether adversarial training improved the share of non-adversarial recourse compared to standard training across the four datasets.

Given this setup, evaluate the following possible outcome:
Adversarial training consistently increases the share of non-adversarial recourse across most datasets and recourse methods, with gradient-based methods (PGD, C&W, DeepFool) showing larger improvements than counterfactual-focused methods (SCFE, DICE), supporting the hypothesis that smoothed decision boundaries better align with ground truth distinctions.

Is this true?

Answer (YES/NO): NO